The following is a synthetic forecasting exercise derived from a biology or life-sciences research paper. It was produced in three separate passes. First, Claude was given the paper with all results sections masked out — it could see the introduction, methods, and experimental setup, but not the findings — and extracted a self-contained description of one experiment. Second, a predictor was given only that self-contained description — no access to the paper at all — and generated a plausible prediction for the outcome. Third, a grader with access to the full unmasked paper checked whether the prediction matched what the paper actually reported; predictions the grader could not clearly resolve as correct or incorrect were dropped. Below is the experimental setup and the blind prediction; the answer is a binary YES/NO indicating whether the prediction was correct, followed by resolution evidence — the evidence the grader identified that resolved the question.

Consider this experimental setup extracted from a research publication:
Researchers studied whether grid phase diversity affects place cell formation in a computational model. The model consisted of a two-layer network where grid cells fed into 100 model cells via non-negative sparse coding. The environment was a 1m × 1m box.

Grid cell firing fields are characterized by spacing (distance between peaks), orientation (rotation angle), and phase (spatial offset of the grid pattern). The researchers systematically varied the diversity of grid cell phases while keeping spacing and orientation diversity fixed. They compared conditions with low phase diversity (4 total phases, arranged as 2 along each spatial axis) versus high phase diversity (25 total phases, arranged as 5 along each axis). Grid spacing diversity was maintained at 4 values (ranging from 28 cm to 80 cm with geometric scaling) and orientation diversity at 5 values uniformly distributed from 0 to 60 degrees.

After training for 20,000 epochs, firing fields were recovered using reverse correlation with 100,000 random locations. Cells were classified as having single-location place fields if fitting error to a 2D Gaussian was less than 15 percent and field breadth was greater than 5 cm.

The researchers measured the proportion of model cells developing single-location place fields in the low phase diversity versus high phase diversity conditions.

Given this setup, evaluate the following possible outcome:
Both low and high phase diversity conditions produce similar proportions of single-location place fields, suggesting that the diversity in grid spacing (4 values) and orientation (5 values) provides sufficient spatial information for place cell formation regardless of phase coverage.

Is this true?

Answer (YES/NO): NO